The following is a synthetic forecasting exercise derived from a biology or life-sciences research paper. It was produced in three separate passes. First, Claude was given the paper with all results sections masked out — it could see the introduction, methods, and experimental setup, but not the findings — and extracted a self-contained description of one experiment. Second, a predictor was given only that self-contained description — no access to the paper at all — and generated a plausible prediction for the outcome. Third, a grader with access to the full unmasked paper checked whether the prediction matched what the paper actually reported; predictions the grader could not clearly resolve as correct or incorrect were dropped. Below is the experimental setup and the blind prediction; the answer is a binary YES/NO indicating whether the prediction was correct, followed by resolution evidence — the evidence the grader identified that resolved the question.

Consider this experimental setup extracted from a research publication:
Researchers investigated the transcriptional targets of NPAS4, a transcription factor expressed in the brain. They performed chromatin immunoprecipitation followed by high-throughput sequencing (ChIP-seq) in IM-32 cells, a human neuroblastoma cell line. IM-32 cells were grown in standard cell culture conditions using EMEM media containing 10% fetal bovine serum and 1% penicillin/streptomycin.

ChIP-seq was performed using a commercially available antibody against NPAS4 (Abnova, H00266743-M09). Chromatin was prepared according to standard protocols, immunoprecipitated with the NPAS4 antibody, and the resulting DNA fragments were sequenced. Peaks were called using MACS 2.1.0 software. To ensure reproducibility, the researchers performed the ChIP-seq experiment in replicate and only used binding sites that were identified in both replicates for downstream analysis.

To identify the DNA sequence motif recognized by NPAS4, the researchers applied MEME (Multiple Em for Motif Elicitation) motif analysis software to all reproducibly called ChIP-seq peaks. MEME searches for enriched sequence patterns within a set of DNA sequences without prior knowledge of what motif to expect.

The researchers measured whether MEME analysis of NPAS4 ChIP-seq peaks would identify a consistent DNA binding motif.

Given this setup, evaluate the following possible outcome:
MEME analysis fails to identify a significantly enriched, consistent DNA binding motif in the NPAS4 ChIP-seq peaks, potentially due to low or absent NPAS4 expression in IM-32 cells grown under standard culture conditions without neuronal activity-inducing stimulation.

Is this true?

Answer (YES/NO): NO